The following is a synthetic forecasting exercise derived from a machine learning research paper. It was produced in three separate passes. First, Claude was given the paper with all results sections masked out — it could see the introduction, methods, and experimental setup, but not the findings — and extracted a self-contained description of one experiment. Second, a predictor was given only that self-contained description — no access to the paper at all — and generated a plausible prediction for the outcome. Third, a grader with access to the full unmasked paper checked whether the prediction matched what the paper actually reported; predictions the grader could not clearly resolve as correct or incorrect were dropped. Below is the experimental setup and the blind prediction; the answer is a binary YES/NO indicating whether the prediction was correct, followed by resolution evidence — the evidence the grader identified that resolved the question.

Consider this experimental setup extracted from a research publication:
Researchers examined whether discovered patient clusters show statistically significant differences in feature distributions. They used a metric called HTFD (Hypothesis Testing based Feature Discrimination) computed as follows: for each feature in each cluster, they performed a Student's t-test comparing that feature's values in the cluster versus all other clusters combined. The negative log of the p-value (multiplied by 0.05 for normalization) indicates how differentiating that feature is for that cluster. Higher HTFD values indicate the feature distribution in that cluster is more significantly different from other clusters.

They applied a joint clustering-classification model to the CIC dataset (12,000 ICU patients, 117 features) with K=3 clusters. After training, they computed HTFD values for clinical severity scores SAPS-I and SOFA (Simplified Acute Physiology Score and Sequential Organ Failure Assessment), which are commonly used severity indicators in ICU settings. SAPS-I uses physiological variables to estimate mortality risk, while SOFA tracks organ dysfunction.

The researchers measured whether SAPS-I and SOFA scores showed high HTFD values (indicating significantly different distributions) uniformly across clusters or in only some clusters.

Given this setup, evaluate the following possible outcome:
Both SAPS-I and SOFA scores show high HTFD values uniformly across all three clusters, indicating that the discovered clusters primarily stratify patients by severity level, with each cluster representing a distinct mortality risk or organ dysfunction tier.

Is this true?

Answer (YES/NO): NO